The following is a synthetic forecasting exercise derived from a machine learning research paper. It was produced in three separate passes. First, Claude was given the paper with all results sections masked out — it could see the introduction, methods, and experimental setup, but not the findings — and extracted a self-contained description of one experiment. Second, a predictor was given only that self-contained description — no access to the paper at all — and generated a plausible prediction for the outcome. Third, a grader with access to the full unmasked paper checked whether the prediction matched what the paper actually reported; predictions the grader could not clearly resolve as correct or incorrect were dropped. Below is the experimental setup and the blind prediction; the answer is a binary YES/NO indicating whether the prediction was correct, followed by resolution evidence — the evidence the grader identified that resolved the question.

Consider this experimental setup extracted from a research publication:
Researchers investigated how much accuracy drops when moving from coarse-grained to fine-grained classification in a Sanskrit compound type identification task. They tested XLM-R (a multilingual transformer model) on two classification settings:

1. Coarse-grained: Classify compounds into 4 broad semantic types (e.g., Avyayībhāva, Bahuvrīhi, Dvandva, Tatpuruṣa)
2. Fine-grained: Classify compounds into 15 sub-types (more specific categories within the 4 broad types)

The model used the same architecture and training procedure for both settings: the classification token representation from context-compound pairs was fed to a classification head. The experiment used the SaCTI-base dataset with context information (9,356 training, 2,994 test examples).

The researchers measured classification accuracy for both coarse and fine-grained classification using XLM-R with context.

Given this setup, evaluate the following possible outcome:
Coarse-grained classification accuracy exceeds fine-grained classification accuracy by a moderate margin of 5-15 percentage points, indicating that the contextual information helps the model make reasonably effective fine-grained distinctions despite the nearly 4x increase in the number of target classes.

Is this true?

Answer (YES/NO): NO